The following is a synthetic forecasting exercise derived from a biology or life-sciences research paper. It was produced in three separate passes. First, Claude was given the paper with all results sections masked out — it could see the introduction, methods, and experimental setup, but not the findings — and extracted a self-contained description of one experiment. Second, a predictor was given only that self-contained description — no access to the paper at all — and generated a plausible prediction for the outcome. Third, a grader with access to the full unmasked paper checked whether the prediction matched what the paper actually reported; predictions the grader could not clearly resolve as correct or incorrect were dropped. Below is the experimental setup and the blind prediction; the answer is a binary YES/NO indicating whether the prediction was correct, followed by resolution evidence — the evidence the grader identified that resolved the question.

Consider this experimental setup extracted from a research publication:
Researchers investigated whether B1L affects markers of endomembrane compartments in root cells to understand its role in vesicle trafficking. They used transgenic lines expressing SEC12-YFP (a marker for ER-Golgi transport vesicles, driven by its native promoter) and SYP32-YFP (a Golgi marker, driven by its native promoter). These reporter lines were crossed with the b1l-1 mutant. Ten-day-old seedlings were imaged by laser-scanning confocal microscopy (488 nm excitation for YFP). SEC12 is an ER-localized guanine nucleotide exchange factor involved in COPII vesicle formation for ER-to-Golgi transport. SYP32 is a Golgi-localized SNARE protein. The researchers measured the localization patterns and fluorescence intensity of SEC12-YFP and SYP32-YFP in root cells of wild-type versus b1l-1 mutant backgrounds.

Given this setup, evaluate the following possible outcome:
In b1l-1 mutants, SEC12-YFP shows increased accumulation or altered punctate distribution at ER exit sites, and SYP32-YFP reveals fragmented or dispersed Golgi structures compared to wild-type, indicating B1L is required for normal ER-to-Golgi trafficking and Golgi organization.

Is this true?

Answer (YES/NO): NO